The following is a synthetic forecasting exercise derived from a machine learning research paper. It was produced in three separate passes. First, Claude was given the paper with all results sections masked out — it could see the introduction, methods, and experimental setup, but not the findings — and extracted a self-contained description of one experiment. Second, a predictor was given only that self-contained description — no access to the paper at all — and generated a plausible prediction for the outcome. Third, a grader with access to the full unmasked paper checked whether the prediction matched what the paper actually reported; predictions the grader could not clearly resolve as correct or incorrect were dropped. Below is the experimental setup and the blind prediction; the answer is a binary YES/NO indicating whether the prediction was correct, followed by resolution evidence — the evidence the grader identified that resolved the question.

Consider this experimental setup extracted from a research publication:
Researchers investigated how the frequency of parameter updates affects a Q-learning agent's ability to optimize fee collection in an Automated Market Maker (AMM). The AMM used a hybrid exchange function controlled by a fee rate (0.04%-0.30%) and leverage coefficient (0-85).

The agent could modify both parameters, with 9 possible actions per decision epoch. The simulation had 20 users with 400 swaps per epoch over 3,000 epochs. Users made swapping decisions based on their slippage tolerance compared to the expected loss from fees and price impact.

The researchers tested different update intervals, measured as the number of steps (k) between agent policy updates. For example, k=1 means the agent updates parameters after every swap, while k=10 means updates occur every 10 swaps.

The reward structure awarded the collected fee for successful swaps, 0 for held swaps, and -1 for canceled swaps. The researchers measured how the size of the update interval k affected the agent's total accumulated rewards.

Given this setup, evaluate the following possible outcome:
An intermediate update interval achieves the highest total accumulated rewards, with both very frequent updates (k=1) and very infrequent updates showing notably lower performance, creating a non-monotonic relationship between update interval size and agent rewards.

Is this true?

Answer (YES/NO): NO